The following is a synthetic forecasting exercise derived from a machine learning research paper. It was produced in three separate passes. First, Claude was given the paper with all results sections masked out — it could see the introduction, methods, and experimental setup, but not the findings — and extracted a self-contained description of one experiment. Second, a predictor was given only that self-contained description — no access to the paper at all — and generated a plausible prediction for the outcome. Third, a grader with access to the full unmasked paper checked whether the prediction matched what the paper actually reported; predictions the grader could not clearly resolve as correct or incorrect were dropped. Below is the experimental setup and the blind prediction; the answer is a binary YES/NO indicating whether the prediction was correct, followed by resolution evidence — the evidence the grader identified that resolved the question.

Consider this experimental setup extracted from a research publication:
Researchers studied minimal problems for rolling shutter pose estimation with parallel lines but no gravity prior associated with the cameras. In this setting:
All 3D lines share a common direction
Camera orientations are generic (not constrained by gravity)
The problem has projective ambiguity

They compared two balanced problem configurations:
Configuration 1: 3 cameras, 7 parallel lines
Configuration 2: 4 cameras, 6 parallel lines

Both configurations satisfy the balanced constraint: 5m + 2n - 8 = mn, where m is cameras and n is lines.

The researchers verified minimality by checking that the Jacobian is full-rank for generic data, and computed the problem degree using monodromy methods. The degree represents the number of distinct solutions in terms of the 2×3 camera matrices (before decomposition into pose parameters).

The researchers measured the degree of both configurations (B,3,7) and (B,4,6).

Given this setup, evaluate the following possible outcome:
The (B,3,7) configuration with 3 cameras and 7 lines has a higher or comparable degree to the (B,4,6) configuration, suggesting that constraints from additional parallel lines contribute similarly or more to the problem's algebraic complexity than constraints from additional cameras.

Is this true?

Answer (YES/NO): YES